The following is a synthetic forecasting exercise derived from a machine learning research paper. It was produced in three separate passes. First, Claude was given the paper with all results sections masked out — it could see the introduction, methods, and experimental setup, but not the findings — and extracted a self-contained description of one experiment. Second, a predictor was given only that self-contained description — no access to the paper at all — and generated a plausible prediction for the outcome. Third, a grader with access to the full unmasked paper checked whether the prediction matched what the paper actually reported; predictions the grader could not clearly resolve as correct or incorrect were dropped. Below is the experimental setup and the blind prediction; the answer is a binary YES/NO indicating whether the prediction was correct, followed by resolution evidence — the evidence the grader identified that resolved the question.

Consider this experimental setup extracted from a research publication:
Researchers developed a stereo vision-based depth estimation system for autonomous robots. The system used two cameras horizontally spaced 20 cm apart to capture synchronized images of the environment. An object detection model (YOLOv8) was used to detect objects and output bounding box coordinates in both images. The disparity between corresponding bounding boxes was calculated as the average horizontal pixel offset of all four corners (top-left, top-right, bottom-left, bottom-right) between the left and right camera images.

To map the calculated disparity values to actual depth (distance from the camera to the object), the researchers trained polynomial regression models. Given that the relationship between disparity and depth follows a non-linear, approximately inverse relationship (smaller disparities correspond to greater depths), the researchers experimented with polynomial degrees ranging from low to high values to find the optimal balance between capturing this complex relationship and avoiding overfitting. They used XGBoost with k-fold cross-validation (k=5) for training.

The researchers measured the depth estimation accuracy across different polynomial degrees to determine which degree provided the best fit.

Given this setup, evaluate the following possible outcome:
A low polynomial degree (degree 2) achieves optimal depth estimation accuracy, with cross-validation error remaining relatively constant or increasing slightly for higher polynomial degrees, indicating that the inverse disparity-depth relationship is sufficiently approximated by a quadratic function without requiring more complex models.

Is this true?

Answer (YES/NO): NO